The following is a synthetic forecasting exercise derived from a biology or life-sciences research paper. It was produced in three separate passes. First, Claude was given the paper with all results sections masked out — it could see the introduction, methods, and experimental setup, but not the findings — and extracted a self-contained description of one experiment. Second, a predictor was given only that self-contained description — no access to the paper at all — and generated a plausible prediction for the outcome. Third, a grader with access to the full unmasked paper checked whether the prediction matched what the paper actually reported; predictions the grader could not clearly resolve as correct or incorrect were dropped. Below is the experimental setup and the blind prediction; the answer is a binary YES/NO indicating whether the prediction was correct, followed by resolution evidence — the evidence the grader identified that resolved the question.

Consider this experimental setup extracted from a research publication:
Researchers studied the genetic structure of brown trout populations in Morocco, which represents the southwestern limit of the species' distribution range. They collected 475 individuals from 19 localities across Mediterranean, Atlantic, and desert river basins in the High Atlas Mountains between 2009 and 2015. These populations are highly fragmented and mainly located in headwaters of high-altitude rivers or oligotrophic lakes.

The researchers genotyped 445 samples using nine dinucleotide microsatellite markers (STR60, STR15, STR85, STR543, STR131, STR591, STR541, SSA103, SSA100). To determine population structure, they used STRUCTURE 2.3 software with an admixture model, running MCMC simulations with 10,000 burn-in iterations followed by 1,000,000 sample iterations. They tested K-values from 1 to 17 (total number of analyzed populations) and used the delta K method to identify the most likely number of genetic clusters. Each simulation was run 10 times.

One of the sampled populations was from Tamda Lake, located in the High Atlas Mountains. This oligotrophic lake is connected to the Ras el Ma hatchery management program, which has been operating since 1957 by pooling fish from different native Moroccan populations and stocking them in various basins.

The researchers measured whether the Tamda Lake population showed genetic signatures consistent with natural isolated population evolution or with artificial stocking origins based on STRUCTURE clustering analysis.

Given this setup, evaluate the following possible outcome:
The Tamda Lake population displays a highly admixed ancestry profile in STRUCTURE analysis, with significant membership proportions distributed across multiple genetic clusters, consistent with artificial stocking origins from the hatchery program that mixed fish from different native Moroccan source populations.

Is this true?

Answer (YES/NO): YES